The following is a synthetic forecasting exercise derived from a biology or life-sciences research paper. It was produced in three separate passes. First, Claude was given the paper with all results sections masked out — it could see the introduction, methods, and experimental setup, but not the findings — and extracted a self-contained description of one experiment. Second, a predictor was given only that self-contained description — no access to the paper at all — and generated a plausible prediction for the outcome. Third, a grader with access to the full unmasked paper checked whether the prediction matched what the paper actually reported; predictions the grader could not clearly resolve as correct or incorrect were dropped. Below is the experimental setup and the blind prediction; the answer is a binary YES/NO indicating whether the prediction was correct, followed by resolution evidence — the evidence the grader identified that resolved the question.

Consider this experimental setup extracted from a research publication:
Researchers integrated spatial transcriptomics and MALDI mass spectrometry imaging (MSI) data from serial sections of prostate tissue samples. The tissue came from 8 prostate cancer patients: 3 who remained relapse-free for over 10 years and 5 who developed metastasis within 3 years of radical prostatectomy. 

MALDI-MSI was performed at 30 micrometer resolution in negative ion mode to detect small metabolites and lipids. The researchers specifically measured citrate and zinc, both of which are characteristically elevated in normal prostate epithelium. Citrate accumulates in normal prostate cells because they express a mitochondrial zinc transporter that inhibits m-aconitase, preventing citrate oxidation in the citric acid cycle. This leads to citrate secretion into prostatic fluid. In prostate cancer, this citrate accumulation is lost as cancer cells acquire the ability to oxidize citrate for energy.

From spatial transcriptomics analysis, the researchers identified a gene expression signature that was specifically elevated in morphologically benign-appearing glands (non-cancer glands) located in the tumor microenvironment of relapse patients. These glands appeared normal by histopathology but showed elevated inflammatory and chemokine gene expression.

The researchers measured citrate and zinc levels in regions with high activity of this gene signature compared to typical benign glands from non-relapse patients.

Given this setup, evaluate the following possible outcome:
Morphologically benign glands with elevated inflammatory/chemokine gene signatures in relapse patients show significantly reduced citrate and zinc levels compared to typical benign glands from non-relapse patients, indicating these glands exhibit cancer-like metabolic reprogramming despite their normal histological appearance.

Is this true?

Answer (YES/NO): YES